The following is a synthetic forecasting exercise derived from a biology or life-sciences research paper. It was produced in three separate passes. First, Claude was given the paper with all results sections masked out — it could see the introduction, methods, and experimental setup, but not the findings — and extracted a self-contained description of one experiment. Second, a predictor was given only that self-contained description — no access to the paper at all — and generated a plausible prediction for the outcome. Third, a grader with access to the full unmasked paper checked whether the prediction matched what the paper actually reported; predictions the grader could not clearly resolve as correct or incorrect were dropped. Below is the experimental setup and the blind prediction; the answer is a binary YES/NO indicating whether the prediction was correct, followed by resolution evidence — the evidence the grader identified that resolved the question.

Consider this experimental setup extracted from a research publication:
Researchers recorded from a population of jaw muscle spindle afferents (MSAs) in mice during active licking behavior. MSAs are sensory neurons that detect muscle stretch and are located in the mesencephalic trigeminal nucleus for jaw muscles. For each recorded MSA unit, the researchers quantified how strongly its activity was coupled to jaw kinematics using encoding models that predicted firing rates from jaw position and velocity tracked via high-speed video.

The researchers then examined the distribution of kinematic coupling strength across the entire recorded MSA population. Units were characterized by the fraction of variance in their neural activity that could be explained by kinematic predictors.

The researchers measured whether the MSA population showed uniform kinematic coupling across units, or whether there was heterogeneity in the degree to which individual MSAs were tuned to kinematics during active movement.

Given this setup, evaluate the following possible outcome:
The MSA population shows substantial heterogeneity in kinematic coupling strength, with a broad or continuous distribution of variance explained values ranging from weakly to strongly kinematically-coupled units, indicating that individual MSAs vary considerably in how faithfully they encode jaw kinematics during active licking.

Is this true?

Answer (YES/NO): YES